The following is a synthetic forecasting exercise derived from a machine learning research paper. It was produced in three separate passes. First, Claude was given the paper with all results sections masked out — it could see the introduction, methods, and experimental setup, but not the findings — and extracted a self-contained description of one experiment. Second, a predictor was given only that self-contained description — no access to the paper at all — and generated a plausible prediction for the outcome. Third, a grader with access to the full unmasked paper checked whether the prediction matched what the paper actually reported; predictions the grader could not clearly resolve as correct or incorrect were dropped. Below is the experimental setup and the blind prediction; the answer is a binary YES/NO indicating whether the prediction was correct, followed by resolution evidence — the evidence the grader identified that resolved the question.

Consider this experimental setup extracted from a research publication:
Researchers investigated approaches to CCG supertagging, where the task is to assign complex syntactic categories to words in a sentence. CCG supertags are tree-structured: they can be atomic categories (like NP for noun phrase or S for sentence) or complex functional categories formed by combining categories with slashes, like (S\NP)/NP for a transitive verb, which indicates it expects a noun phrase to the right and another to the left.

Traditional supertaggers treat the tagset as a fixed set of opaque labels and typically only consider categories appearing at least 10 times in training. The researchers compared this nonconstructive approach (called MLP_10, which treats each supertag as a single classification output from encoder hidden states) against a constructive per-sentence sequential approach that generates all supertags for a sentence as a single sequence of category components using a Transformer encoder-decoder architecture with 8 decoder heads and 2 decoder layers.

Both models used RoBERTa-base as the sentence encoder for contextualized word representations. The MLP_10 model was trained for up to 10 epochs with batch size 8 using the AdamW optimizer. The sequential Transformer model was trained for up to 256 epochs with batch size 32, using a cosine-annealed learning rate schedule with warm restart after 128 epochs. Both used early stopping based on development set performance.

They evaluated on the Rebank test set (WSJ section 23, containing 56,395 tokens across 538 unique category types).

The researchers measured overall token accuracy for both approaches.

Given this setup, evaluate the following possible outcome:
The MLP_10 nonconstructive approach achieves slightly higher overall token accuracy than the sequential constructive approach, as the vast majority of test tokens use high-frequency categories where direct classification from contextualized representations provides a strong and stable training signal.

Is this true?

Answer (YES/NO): NO